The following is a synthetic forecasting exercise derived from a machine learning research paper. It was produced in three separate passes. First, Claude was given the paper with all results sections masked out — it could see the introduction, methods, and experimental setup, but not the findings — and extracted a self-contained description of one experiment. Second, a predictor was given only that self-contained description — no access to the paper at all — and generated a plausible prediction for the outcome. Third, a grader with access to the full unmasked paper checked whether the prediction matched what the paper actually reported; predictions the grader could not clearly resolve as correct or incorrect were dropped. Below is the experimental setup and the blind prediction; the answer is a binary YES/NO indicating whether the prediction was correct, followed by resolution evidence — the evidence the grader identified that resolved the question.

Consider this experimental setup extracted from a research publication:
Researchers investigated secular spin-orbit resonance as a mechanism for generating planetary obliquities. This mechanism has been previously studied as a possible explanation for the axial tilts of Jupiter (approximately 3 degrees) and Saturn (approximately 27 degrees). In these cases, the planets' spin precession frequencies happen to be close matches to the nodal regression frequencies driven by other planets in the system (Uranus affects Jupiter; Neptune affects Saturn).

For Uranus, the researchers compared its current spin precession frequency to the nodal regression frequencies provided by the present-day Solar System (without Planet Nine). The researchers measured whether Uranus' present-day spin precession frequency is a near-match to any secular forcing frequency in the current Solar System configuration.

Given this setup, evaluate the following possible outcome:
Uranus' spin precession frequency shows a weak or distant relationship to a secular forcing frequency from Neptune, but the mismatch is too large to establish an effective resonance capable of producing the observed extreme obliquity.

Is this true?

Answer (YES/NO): NO